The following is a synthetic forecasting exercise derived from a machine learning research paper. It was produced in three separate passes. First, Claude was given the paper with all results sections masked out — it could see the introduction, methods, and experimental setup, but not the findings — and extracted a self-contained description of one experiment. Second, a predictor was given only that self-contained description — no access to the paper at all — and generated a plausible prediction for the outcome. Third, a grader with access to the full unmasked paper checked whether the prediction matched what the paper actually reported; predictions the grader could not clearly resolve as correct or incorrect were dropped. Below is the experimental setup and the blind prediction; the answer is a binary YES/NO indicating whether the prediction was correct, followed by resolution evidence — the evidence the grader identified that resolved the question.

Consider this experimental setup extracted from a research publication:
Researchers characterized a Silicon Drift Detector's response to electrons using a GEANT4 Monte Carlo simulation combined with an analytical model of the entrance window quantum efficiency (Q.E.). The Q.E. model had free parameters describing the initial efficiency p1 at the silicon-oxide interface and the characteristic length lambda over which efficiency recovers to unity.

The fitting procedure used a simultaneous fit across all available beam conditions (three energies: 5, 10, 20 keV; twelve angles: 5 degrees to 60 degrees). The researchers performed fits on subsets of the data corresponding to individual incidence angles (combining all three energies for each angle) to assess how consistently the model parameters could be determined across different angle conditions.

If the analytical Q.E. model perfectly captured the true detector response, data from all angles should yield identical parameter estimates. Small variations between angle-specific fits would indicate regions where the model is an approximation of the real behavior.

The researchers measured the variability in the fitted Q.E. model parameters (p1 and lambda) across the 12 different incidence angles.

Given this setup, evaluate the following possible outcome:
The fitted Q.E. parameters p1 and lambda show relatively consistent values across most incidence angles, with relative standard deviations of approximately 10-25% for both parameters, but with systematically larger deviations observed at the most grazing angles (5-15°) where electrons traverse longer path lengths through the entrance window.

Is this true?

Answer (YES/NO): NO